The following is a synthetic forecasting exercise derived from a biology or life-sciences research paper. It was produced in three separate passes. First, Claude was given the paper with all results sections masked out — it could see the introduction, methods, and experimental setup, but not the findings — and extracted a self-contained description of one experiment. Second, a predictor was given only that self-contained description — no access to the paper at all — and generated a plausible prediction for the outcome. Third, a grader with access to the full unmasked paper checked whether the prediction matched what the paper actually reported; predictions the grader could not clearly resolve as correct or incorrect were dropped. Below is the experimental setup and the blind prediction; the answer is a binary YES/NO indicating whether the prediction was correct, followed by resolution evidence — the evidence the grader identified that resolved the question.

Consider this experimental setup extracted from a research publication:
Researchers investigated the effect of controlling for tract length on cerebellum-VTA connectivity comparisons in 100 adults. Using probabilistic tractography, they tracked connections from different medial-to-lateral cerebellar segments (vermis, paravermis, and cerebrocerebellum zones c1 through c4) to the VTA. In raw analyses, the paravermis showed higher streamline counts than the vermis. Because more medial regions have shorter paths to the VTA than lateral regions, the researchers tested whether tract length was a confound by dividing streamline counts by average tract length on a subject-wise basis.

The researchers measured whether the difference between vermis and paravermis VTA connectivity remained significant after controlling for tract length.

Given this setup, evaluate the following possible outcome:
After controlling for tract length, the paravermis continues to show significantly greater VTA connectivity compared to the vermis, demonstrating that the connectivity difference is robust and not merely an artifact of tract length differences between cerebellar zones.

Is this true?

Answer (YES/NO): NO